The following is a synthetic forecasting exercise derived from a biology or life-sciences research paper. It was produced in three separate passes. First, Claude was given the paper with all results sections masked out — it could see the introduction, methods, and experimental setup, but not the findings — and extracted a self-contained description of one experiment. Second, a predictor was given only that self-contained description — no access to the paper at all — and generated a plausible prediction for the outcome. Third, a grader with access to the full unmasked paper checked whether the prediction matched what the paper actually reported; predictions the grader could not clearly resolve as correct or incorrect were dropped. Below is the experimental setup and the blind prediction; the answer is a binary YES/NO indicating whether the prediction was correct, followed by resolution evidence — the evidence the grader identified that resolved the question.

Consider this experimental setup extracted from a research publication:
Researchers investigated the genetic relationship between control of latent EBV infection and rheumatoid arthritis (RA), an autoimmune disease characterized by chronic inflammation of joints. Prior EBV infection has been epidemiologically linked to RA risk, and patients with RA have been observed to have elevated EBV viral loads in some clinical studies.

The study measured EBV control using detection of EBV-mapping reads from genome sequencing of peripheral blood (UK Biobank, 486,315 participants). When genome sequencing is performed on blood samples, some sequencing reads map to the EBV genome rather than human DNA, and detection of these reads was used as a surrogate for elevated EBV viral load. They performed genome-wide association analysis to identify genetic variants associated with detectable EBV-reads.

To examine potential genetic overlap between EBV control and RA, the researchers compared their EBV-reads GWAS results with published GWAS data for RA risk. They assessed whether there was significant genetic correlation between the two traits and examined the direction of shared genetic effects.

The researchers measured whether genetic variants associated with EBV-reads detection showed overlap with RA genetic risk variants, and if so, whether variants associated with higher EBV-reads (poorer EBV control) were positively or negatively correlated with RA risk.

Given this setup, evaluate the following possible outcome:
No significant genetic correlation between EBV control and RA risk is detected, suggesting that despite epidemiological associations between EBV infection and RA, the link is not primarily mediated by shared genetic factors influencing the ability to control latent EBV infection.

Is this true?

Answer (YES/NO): NO